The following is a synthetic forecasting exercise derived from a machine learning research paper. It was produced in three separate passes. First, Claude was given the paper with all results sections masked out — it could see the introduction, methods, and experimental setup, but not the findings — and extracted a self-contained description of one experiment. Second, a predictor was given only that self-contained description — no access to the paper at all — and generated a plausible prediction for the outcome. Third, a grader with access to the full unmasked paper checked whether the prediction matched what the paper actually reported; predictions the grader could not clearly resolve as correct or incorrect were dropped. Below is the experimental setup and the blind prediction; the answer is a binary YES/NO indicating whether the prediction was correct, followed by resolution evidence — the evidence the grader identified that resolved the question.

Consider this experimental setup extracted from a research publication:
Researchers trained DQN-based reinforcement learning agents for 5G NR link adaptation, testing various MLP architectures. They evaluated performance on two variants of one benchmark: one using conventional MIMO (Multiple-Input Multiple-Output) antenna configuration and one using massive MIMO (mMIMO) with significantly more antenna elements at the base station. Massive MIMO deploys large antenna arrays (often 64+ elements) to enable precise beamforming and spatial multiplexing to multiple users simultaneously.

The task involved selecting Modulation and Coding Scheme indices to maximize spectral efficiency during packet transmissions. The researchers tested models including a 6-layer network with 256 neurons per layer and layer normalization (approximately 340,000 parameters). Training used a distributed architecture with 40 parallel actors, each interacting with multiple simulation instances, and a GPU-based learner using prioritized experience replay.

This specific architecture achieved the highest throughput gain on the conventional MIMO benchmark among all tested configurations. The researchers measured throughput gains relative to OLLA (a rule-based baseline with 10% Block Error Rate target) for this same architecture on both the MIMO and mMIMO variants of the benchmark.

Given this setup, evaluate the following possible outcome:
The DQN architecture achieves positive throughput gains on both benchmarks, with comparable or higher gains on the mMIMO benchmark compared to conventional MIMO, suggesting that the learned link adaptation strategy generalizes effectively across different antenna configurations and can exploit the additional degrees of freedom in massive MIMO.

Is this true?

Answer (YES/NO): YES